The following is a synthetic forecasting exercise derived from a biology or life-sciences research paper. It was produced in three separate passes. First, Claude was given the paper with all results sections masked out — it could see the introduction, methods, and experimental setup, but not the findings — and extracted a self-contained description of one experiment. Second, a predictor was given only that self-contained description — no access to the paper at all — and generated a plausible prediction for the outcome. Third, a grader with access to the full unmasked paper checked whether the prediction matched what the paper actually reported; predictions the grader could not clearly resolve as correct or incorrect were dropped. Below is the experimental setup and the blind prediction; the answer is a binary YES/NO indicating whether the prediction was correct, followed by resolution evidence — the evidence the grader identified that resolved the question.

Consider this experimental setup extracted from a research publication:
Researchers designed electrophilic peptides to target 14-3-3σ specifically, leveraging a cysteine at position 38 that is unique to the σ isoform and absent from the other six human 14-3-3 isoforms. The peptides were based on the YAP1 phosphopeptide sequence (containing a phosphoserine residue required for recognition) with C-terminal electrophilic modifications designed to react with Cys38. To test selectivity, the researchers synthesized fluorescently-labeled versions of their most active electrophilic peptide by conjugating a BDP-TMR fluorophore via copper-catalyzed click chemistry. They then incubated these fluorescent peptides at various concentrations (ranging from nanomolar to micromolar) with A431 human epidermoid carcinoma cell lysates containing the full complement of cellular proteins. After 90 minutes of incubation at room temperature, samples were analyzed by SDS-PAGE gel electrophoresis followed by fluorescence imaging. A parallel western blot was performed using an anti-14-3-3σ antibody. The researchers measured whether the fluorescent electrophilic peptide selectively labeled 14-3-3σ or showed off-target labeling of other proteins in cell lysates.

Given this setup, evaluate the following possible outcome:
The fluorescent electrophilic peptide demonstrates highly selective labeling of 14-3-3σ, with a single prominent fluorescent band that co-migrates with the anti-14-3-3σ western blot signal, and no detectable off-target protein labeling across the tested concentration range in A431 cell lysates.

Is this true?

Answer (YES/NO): NO